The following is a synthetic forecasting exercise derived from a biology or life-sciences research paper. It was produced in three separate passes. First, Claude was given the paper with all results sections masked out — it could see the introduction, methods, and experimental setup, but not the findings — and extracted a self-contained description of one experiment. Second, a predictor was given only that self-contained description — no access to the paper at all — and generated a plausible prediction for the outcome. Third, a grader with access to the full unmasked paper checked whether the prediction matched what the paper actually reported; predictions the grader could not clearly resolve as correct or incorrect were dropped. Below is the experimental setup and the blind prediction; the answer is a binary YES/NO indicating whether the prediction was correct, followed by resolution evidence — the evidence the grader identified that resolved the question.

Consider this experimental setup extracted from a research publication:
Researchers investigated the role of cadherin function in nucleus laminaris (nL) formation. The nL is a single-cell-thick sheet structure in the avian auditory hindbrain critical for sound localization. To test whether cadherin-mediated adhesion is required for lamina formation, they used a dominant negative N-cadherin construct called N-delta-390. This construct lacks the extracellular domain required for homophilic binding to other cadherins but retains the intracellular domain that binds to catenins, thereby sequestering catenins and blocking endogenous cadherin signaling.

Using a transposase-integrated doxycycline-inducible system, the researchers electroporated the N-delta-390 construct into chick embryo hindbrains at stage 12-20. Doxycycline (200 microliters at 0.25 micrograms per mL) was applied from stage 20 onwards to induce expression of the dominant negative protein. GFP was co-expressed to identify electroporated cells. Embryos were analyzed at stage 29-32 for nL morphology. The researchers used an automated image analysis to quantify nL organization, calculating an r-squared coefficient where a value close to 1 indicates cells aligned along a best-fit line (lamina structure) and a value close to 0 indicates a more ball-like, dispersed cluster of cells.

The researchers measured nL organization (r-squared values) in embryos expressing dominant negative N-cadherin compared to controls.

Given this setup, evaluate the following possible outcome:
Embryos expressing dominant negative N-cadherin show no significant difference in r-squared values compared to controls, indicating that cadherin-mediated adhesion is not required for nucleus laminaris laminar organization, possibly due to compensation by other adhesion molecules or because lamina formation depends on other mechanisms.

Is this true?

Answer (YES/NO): NO